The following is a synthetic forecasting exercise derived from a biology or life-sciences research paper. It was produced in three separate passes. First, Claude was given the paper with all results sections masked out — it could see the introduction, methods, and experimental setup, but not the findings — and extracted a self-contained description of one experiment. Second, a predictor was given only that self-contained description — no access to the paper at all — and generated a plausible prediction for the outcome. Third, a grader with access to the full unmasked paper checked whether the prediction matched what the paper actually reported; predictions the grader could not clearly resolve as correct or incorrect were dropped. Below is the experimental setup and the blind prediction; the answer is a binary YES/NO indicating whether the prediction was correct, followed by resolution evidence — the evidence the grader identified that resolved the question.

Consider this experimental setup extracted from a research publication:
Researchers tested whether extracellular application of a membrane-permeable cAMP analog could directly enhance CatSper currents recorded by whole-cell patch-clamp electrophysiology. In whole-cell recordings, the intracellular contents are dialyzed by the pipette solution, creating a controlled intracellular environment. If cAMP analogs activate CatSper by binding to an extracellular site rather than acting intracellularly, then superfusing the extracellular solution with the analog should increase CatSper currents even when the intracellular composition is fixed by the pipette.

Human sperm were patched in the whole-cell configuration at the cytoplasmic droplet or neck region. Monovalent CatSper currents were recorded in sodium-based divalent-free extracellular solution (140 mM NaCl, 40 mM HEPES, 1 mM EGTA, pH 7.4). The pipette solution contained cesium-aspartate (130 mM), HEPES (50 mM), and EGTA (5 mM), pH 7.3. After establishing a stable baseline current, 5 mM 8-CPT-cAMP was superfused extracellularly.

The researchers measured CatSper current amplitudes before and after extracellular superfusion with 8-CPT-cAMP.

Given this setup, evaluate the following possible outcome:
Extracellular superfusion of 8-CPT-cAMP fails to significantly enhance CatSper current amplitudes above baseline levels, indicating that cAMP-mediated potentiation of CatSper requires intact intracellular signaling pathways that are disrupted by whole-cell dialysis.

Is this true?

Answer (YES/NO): NO